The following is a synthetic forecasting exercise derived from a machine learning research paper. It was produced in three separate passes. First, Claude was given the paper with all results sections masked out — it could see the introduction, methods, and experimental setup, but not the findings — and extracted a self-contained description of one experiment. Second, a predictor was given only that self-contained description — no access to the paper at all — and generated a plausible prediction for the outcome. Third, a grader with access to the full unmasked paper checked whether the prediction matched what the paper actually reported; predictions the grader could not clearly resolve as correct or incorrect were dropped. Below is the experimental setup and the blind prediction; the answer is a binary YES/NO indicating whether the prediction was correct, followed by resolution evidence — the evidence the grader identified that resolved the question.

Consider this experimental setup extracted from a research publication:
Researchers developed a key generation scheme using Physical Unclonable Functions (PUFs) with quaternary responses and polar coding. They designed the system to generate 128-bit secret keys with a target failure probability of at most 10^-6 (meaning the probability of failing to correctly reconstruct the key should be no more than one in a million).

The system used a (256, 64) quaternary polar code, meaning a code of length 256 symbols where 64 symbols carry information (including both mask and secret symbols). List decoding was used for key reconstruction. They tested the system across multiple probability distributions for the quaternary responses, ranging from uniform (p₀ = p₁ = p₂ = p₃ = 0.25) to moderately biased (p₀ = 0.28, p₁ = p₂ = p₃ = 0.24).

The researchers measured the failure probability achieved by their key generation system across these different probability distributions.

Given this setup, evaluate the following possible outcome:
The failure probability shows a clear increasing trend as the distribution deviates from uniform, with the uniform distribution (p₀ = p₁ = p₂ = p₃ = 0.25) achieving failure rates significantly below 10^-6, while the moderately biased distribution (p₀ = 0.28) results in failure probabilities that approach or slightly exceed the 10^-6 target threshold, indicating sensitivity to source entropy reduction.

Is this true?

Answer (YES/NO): NO